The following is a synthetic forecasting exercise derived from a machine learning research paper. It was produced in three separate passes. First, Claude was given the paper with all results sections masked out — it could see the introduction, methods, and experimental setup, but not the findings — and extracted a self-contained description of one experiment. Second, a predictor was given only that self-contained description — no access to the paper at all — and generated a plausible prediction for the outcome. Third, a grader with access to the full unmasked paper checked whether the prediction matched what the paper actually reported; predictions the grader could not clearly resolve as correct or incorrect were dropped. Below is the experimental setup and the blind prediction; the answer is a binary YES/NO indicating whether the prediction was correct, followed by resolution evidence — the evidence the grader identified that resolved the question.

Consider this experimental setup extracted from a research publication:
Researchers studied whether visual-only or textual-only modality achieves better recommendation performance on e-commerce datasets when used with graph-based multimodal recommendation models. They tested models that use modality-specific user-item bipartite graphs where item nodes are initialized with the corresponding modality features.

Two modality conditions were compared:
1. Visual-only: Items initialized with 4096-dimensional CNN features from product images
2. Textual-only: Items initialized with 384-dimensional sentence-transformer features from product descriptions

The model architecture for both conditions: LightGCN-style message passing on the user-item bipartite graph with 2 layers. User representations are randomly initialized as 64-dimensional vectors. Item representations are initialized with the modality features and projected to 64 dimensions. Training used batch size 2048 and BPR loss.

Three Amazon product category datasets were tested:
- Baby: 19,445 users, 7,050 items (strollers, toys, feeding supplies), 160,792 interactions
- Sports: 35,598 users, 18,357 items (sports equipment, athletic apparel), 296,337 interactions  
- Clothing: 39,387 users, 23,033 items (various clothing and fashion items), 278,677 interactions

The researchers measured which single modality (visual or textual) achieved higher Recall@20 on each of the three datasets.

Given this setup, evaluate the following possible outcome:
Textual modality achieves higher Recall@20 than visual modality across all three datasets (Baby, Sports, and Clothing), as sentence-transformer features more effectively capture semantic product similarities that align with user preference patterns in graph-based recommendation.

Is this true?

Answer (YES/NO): YES